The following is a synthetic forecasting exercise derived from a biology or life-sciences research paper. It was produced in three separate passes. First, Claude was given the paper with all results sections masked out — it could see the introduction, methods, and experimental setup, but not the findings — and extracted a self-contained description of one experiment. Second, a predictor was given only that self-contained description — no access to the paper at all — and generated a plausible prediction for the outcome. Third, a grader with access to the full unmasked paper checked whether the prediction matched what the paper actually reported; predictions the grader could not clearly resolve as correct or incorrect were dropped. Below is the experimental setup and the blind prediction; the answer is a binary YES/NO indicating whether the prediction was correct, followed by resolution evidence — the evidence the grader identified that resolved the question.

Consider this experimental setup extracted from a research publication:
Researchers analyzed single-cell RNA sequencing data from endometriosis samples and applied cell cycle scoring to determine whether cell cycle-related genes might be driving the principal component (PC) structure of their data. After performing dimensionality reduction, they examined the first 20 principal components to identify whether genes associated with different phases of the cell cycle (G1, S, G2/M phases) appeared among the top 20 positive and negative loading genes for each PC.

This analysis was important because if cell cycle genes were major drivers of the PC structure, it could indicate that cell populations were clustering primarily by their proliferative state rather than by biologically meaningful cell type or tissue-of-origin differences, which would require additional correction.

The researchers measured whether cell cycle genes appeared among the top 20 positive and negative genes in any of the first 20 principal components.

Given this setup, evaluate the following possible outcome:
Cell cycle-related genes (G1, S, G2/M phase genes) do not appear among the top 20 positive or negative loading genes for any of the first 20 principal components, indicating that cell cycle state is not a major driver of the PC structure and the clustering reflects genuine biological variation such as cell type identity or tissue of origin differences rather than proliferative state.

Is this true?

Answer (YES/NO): YES